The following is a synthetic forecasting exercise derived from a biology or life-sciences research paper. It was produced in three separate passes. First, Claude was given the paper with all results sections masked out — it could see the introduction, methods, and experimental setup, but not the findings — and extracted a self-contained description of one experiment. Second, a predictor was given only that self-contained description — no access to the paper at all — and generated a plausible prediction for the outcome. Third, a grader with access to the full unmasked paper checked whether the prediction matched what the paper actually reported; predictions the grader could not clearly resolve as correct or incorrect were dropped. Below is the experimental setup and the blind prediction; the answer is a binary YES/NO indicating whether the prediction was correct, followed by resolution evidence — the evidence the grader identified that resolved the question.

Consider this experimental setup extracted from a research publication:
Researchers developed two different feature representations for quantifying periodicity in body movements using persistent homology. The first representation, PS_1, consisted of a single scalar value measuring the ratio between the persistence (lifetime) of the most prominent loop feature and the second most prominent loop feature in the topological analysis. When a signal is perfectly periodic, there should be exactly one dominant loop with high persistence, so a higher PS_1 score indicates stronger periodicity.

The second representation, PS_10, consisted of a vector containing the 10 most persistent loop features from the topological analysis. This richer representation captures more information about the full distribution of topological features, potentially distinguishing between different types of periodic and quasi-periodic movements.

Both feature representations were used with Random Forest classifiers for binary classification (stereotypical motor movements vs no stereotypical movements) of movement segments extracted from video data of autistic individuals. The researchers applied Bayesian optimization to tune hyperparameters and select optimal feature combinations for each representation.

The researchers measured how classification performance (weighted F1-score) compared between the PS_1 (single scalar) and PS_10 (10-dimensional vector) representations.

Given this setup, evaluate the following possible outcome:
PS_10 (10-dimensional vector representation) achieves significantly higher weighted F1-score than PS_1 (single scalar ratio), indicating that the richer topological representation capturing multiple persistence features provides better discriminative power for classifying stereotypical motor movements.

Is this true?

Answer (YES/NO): YES